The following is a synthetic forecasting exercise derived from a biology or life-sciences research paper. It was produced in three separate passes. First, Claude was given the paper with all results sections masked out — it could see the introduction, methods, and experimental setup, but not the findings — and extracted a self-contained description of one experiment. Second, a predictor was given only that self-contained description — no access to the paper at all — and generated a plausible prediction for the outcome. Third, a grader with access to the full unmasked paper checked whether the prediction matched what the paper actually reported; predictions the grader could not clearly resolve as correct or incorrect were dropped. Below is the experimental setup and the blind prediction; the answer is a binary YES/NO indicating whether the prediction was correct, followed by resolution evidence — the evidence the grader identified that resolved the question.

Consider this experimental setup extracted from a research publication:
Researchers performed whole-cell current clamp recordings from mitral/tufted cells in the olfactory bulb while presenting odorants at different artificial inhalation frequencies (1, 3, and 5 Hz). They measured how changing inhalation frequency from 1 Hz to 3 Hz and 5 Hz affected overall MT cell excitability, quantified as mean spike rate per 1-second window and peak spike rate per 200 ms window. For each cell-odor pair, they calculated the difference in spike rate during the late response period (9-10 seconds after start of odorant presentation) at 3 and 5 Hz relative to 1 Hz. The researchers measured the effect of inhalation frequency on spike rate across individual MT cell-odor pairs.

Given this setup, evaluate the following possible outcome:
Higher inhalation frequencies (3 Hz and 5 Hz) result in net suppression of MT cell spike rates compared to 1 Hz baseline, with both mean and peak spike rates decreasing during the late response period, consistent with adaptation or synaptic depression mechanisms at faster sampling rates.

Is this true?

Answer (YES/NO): NO